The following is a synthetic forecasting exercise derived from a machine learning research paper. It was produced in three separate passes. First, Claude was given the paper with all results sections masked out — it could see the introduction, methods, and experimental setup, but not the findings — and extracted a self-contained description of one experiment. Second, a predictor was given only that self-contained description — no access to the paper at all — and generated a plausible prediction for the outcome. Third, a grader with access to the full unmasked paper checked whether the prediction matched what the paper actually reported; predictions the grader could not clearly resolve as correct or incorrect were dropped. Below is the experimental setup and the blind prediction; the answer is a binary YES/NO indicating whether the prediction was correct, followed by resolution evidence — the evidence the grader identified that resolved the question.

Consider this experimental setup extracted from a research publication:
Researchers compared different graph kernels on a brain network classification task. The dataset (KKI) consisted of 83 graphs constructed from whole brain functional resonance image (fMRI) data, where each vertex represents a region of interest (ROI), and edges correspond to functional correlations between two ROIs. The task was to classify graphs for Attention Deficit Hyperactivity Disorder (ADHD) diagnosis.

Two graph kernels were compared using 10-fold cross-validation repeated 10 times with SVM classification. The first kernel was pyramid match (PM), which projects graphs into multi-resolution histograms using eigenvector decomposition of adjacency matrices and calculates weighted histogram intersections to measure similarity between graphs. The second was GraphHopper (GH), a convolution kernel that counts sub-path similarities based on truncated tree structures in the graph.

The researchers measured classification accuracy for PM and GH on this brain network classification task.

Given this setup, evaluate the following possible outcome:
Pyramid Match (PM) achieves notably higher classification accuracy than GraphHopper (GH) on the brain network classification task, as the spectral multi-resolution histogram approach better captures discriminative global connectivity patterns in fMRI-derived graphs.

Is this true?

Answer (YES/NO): NO